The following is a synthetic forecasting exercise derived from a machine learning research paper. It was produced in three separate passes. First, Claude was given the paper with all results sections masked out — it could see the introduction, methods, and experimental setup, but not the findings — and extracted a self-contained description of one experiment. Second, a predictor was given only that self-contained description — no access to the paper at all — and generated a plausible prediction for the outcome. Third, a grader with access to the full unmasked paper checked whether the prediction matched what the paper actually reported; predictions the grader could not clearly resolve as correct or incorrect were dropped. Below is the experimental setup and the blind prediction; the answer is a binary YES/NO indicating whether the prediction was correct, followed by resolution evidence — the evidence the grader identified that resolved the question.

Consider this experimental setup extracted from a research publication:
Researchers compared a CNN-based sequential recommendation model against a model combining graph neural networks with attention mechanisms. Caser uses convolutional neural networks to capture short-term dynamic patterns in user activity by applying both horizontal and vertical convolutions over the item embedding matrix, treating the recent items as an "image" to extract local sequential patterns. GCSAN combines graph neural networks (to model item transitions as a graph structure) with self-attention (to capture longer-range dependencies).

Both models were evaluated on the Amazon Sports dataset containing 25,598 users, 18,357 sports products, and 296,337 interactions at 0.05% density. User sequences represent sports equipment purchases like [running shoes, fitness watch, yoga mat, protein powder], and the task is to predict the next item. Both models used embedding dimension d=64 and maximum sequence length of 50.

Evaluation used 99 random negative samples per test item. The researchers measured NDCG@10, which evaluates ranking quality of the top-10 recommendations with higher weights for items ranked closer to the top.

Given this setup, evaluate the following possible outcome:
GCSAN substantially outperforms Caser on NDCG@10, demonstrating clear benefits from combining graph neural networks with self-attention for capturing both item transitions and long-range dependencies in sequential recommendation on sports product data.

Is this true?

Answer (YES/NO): YES